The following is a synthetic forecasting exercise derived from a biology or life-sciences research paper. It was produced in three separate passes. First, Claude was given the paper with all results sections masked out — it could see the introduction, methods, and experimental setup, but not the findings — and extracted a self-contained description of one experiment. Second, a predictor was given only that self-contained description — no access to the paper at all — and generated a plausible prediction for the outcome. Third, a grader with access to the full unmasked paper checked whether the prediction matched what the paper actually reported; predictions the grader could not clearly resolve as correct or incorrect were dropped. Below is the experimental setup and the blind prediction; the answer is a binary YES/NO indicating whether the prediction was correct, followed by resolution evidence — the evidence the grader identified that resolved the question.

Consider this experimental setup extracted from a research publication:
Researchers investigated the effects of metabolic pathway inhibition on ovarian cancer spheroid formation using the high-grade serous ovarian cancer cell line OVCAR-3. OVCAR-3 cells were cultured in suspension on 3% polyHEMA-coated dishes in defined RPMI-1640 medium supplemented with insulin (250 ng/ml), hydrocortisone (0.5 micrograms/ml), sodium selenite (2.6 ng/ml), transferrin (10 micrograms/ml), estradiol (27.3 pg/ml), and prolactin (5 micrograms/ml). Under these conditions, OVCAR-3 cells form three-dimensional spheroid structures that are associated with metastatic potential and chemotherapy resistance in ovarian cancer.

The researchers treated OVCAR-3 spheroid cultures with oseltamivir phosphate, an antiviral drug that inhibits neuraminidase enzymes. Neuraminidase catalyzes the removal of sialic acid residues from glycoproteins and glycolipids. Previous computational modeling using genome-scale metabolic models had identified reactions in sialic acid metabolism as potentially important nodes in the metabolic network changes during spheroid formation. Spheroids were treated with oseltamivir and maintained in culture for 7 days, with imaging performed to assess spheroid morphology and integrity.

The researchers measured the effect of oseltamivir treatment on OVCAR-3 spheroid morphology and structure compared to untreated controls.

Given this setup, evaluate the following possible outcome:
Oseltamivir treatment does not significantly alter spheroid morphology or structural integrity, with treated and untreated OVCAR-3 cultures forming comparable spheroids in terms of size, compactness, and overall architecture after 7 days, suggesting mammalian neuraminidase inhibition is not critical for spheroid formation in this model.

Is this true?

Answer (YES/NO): NO